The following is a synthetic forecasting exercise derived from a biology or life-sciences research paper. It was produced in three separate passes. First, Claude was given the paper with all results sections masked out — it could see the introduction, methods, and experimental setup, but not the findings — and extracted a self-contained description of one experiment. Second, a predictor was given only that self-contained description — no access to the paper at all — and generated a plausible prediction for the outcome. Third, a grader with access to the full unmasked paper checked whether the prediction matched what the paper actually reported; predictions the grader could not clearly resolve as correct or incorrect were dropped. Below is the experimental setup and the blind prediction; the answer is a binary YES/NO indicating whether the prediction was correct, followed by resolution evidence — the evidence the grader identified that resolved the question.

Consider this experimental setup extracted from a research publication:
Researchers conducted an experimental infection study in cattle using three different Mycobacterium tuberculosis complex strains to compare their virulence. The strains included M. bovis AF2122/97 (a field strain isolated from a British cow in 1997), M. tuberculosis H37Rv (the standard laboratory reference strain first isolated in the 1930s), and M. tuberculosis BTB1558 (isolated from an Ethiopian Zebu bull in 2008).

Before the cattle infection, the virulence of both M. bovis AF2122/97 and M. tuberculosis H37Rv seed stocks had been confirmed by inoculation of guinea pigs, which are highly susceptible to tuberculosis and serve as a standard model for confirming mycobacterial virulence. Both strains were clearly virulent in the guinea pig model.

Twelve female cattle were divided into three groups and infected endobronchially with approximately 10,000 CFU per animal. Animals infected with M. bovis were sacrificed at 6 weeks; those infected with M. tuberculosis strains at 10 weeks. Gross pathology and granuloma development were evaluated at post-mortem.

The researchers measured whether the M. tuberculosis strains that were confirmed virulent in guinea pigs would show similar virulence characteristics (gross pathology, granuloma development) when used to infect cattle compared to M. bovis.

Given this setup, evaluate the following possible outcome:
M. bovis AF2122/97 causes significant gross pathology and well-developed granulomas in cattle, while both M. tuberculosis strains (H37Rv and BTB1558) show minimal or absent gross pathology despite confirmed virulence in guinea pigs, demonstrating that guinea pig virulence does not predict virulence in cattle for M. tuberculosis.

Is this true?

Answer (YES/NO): YES